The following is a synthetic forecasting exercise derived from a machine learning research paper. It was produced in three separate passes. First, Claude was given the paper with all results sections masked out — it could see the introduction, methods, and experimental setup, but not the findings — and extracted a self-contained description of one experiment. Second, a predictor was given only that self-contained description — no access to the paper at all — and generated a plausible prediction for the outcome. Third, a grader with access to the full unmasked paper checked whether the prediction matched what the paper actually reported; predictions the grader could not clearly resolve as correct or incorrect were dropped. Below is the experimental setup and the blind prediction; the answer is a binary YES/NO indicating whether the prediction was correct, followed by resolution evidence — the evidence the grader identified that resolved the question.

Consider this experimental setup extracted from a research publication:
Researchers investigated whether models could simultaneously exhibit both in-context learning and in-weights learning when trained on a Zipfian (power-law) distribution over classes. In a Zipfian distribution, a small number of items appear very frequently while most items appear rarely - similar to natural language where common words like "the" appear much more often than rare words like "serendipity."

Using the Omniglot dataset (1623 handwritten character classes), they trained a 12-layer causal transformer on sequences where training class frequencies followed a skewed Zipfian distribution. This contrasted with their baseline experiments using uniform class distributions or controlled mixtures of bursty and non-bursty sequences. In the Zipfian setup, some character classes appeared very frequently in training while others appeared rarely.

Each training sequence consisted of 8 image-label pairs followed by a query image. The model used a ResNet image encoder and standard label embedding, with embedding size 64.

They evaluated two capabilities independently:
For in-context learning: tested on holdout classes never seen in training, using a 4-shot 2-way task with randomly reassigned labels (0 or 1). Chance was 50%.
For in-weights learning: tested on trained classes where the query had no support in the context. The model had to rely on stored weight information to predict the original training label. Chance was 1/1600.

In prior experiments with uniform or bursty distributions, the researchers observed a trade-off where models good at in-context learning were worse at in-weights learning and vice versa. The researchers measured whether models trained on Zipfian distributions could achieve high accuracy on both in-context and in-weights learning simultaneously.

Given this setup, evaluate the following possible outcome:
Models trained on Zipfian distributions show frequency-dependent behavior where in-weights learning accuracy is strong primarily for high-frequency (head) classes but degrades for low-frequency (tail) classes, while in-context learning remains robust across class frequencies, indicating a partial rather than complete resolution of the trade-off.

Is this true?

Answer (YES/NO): YES